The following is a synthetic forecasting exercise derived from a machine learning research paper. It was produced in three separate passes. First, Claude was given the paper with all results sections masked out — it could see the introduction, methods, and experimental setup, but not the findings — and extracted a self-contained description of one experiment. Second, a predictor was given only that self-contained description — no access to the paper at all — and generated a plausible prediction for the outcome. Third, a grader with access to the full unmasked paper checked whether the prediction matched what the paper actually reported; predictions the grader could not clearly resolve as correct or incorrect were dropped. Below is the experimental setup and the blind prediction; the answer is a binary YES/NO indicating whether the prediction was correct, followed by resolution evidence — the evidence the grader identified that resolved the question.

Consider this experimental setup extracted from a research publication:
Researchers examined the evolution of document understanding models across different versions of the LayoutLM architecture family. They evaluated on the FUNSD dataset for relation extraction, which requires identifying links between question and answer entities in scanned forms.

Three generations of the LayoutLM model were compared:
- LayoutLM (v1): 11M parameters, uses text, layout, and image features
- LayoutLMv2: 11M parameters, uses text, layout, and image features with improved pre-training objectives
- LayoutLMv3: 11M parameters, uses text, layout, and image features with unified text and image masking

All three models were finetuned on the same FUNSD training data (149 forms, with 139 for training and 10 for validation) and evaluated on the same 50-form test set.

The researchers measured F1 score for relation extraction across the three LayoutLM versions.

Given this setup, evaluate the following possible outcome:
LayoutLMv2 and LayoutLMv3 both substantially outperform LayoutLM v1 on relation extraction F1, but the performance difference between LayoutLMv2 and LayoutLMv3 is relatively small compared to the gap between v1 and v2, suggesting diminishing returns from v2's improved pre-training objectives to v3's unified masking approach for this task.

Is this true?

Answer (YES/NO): NO